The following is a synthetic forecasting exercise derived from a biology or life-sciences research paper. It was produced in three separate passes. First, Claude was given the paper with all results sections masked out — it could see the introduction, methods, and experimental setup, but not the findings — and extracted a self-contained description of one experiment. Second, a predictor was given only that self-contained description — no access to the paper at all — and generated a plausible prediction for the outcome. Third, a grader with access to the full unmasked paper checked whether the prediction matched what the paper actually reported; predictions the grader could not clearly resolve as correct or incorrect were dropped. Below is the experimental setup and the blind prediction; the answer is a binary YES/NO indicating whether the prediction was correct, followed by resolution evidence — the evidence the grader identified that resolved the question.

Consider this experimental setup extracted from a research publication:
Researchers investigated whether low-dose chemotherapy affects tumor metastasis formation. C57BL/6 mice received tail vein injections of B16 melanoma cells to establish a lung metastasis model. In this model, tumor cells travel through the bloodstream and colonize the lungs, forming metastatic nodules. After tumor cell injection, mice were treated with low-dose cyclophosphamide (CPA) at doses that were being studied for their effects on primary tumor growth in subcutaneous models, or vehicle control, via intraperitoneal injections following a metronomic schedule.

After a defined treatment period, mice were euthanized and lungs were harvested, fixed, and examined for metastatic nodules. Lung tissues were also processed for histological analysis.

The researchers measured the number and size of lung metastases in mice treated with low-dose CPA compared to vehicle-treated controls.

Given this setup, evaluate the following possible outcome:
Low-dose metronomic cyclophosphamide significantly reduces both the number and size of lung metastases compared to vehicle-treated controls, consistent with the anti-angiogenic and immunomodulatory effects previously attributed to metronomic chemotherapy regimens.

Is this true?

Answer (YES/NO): NO